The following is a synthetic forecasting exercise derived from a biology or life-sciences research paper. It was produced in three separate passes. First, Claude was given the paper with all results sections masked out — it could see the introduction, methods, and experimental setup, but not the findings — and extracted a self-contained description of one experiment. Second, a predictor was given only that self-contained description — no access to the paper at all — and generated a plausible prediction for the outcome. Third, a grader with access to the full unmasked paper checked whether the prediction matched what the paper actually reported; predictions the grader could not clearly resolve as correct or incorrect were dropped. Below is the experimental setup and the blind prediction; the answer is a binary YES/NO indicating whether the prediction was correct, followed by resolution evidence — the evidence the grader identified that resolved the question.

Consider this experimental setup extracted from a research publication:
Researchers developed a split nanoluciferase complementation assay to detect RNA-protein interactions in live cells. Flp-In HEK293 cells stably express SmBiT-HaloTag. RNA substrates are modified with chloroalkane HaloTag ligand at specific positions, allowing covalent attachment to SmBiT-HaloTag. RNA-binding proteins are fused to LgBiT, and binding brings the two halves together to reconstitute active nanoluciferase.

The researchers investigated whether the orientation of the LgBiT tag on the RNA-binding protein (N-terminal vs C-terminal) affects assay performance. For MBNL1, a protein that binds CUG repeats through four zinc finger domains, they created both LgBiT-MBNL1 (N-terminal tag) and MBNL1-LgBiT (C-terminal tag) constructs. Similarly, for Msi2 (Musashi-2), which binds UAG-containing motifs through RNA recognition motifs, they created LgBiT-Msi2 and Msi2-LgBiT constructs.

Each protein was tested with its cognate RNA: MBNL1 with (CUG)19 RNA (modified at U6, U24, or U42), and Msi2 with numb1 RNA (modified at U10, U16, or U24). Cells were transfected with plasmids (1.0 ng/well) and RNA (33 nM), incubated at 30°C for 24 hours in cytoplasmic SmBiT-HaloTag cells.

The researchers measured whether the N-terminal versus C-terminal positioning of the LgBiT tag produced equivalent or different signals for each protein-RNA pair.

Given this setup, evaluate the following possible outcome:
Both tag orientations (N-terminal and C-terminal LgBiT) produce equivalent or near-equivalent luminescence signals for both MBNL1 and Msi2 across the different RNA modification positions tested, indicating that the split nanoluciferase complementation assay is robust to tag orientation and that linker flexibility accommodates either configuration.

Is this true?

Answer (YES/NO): NO